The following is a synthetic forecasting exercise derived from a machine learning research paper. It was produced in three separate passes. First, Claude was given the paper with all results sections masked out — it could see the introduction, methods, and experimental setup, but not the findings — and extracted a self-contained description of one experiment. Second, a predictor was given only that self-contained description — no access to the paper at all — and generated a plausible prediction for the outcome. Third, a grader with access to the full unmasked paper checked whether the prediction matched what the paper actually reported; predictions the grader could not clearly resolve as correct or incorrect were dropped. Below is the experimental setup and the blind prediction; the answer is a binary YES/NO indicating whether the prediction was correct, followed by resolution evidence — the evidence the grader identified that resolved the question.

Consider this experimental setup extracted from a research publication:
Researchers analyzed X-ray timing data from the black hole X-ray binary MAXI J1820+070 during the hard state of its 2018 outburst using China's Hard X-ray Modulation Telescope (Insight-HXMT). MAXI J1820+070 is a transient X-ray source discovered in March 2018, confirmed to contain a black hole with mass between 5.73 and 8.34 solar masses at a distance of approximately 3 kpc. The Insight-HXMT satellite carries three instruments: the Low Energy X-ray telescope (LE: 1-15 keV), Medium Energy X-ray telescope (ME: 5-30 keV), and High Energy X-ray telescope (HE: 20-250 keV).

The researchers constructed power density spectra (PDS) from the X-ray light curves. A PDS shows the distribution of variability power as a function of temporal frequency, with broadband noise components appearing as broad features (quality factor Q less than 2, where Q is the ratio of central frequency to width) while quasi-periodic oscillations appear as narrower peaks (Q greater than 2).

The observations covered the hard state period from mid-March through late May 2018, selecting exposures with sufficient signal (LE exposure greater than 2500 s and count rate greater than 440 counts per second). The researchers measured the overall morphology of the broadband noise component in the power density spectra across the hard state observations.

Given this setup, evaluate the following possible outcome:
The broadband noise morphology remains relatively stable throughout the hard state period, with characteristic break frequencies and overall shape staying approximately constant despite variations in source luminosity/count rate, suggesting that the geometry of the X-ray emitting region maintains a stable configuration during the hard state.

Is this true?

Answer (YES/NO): NO